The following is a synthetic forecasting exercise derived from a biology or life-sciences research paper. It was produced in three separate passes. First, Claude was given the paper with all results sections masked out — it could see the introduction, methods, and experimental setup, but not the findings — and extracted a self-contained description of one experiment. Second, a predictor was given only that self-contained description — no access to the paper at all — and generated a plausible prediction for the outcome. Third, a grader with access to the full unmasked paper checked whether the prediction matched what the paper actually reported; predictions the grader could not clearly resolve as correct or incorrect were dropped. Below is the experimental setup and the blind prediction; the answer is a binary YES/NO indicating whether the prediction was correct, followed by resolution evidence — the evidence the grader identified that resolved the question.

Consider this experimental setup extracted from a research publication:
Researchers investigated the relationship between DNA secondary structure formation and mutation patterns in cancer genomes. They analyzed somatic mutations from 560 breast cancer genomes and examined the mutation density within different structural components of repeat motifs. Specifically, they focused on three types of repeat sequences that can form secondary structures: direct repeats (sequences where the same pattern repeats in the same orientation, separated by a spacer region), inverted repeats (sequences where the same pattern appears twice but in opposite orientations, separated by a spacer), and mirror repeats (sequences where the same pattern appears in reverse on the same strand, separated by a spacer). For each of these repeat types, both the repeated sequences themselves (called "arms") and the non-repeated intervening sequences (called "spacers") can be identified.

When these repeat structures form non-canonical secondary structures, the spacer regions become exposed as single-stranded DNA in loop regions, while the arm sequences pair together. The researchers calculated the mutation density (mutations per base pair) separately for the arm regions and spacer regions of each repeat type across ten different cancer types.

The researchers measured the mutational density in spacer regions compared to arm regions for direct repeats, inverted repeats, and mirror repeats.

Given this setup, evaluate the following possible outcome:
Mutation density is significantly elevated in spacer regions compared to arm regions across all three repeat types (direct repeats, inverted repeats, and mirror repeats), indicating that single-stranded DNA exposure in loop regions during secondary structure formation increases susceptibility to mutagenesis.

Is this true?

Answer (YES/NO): YES